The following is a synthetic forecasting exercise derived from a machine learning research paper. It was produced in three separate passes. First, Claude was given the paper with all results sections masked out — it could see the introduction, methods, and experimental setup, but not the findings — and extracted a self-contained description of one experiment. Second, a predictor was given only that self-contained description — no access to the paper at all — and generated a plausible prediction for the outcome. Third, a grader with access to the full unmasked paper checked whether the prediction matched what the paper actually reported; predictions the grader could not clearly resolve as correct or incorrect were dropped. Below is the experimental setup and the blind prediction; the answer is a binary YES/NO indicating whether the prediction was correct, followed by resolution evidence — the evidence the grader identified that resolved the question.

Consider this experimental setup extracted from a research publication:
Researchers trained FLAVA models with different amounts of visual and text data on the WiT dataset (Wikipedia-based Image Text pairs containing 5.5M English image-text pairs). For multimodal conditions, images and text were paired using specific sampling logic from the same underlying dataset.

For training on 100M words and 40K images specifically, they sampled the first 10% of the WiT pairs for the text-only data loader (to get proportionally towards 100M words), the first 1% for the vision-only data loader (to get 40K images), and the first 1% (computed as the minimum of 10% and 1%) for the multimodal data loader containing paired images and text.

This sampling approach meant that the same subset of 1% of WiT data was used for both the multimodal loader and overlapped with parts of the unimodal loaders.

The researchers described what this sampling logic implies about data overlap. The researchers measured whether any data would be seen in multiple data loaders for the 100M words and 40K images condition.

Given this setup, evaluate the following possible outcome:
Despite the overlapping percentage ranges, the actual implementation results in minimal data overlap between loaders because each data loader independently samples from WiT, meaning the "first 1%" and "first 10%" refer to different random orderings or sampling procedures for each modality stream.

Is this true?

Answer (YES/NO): NO